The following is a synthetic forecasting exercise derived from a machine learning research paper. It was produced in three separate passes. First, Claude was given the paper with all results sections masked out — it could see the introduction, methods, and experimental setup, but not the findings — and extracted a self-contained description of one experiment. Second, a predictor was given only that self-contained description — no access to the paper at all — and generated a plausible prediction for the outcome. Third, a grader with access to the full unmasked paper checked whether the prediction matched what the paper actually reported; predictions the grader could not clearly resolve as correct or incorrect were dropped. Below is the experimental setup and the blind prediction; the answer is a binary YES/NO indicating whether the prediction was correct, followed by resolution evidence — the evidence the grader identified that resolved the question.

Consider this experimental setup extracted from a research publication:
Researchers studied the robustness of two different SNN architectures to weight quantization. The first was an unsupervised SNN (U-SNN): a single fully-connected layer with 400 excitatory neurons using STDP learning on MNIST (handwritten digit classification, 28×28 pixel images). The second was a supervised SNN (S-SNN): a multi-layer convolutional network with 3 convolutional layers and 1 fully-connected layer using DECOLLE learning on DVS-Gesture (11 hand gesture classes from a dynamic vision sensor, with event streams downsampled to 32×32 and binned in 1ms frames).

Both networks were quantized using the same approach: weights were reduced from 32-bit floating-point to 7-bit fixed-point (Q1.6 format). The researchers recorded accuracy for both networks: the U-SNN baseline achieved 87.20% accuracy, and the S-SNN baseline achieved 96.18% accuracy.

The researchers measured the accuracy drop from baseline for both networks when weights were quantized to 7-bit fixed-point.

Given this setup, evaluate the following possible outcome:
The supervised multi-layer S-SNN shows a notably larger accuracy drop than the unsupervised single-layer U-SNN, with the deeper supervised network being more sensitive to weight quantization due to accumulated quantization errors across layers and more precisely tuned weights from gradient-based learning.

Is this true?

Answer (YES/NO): YES